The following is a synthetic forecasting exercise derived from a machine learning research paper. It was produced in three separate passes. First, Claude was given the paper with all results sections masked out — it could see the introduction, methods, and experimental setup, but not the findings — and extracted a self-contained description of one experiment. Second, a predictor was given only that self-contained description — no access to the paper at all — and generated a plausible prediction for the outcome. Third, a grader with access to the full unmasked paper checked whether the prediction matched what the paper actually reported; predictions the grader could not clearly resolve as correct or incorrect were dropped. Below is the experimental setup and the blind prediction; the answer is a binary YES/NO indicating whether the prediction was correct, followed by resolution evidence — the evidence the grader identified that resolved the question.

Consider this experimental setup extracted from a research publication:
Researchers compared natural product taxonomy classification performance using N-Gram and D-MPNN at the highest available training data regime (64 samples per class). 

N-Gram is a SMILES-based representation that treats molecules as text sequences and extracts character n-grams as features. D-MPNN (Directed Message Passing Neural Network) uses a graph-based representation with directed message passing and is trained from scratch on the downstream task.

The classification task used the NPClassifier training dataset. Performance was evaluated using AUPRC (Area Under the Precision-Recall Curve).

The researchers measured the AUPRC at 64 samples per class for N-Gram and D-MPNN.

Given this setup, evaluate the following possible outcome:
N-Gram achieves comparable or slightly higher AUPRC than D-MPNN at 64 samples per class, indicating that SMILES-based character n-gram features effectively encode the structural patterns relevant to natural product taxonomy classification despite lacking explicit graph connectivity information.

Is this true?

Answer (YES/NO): NO